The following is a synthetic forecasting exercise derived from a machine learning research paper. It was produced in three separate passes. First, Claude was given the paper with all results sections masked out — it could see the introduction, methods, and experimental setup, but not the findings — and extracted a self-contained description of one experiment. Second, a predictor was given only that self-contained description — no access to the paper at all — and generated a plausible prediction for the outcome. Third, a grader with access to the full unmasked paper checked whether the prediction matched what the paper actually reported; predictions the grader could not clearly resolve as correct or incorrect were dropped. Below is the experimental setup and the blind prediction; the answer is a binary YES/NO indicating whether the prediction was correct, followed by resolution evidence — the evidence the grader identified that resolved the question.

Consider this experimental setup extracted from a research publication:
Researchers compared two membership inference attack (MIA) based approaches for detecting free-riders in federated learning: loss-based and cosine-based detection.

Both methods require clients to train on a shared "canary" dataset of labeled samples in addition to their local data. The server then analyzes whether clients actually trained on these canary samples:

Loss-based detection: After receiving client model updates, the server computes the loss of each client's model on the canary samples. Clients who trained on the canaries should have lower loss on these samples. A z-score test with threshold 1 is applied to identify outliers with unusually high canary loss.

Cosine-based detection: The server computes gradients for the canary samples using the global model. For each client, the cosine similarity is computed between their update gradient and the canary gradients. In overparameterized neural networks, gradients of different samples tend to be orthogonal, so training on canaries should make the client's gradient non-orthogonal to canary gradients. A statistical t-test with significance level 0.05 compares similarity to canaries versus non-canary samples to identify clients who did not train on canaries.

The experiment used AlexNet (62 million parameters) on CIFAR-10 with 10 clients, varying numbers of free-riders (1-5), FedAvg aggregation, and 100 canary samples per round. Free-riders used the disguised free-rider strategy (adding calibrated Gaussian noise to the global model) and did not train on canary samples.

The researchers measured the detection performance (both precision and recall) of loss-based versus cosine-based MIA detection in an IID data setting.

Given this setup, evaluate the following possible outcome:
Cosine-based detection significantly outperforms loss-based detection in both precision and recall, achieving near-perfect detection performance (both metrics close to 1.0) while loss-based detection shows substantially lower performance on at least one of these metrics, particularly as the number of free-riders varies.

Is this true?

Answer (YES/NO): NO